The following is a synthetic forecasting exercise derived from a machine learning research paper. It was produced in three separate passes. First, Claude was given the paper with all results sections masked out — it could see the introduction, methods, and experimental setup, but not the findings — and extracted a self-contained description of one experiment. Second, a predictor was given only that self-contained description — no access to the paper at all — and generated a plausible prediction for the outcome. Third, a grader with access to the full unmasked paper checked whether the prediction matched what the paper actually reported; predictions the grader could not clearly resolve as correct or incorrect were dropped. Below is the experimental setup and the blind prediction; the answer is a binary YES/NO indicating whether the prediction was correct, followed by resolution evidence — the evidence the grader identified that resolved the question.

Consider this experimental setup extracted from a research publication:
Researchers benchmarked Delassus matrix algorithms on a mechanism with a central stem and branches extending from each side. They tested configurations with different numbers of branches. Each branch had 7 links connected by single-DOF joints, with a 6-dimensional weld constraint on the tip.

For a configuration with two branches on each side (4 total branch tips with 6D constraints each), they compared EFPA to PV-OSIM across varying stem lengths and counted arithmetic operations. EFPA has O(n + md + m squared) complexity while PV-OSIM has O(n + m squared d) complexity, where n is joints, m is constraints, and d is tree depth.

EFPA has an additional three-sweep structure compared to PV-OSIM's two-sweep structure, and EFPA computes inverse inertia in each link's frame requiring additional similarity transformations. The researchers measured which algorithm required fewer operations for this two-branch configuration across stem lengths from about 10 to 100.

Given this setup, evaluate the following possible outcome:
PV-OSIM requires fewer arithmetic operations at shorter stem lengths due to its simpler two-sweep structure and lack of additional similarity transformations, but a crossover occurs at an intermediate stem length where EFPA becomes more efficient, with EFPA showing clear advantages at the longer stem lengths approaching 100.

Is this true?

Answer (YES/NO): NO